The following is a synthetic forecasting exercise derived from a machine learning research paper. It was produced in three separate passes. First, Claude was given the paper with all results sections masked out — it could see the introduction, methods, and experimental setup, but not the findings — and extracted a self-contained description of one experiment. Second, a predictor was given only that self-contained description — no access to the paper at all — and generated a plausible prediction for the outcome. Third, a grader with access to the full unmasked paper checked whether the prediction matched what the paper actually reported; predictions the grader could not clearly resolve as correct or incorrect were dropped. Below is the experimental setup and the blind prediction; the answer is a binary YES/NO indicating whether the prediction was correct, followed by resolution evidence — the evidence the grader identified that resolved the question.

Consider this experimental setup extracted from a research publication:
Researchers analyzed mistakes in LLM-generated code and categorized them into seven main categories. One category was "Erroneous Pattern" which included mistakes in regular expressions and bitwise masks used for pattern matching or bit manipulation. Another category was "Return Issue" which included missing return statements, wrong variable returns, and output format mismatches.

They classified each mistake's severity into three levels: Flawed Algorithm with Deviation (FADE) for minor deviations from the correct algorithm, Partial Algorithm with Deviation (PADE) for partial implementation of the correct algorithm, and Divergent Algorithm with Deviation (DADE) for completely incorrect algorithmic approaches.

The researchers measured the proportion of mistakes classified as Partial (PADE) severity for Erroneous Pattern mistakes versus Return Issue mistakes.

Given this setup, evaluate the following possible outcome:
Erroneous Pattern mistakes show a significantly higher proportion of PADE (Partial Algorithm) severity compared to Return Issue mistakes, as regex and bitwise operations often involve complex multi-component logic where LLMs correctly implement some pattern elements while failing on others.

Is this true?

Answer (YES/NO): YES